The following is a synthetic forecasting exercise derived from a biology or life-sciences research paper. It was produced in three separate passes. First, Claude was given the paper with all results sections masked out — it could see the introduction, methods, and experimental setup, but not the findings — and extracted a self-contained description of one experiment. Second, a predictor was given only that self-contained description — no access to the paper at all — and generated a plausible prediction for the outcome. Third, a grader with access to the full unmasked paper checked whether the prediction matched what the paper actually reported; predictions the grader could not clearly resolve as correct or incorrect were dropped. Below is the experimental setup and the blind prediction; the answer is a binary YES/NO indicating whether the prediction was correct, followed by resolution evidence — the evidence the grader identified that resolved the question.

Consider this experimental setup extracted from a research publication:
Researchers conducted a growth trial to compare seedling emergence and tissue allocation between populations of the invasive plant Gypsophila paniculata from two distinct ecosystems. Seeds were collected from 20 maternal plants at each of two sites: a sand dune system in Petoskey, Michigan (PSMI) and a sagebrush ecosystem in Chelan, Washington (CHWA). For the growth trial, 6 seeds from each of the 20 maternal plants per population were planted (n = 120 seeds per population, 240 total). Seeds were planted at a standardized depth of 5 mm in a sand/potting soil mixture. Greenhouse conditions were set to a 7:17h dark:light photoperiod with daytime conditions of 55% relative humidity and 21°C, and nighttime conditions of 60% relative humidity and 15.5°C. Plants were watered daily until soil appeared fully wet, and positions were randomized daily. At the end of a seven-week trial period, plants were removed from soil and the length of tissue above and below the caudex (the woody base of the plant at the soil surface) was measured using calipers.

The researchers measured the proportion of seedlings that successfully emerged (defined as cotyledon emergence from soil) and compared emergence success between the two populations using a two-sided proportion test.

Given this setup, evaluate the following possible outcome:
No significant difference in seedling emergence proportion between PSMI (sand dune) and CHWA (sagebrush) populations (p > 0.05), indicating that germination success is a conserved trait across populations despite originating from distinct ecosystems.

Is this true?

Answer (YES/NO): NO